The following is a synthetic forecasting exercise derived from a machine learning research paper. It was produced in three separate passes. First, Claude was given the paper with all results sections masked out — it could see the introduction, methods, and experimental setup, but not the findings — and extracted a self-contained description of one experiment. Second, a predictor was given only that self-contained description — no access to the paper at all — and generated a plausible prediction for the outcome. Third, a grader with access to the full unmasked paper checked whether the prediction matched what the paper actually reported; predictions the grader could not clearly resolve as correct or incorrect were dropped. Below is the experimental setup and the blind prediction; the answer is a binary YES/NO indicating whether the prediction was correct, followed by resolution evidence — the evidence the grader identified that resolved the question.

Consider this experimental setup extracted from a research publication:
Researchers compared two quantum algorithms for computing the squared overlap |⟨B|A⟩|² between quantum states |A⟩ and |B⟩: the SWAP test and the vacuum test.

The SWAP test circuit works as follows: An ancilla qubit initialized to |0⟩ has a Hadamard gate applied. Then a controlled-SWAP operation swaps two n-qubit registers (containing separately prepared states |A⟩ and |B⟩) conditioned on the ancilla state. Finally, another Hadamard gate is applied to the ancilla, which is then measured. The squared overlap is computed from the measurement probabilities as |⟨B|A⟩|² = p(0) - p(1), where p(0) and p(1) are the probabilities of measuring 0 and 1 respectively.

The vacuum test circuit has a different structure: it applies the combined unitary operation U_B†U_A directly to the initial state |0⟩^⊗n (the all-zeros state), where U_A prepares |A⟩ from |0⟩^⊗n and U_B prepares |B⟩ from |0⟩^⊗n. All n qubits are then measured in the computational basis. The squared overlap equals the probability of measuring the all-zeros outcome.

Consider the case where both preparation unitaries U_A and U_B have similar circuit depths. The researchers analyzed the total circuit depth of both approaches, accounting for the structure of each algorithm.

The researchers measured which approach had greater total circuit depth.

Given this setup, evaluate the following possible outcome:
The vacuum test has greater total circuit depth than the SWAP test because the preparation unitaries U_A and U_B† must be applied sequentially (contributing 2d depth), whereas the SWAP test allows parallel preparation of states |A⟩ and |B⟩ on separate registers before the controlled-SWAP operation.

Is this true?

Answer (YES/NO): YES